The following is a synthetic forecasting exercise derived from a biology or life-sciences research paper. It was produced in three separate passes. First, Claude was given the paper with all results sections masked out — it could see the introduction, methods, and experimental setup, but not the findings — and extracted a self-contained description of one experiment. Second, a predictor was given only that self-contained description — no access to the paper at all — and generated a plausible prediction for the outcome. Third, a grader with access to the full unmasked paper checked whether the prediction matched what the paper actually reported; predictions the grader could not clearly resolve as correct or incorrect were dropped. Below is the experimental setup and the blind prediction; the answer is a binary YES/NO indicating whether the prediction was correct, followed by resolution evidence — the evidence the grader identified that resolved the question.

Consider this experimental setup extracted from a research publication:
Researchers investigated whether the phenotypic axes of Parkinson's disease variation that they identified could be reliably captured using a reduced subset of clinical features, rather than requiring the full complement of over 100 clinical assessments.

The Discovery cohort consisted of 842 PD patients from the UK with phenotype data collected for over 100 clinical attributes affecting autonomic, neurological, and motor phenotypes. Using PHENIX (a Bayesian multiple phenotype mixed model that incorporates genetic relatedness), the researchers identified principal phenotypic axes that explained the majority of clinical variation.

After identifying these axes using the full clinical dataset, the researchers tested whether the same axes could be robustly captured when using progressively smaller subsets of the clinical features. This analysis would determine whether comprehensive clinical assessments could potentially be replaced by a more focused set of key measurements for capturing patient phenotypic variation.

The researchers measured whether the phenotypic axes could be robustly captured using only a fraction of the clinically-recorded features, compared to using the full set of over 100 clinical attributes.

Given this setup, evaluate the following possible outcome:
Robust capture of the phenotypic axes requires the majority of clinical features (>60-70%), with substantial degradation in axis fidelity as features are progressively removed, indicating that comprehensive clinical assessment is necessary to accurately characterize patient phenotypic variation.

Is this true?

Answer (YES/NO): NO